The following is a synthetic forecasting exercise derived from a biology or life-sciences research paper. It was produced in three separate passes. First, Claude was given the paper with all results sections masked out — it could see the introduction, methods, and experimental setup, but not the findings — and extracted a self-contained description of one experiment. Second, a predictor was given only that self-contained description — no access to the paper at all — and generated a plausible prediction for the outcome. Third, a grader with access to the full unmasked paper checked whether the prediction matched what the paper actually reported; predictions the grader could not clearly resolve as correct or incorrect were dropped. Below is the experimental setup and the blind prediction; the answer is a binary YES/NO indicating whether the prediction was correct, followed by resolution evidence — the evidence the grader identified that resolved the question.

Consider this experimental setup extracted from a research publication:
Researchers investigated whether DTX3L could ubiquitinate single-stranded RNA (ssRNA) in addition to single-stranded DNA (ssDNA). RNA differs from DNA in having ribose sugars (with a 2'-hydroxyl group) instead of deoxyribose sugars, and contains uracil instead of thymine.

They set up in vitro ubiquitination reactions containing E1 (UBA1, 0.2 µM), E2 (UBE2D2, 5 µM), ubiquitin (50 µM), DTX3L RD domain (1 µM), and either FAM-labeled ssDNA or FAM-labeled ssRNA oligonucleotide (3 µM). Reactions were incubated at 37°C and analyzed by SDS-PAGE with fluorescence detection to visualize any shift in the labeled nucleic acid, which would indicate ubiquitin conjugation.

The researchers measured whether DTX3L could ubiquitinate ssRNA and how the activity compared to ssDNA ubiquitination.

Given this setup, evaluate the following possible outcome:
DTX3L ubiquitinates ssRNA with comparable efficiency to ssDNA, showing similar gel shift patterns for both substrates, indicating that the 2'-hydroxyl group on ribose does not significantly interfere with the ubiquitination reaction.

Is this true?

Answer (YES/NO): YES